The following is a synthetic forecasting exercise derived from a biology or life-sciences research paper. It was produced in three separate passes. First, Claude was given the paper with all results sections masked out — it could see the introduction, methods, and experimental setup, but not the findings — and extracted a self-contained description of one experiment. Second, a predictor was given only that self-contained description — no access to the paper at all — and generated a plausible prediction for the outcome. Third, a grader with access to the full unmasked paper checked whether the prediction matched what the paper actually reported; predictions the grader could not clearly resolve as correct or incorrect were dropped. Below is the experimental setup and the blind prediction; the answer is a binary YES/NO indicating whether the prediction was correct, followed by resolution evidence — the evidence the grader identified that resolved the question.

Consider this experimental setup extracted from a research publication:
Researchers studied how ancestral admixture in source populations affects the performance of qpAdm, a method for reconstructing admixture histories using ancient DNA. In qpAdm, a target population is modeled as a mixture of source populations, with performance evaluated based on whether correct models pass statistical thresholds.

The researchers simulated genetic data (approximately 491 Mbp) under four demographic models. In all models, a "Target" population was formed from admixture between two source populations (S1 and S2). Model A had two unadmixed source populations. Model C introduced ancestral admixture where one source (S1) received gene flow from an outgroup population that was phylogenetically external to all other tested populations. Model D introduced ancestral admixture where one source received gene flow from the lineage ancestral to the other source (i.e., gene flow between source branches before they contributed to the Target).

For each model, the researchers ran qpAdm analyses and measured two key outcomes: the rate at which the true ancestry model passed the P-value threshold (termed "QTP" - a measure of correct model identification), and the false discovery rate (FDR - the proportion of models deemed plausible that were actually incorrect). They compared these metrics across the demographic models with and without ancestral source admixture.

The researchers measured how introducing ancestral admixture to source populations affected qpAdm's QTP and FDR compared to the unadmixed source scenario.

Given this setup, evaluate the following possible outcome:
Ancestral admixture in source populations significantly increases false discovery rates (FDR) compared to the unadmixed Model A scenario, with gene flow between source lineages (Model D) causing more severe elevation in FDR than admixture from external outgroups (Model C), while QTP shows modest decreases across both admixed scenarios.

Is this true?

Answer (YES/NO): NO